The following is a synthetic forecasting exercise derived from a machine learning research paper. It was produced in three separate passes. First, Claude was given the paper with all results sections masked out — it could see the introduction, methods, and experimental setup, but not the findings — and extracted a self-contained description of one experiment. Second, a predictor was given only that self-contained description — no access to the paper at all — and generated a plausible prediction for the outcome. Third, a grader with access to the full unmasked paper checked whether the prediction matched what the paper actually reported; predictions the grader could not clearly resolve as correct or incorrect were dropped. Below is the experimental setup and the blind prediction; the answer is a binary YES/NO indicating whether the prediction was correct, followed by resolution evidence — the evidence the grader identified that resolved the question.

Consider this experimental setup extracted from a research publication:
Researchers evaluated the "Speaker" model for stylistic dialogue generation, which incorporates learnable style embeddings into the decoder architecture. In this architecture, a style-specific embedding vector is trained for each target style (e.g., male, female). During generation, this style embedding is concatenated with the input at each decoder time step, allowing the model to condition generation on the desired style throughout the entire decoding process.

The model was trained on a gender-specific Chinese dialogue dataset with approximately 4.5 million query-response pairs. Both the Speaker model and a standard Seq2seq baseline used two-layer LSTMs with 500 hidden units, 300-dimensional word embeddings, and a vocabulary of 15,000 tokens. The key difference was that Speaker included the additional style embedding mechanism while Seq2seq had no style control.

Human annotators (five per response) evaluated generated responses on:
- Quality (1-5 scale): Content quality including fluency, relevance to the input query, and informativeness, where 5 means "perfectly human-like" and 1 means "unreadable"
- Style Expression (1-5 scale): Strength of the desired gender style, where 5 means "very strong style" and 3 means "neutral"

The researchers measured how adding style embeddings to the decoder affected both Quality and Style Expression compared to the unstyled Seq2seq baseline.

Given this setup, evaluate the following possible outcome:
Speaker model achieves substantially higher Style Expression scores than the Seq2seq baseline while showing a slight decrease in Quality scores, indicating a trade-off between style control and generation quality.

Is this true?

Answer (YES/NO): NO